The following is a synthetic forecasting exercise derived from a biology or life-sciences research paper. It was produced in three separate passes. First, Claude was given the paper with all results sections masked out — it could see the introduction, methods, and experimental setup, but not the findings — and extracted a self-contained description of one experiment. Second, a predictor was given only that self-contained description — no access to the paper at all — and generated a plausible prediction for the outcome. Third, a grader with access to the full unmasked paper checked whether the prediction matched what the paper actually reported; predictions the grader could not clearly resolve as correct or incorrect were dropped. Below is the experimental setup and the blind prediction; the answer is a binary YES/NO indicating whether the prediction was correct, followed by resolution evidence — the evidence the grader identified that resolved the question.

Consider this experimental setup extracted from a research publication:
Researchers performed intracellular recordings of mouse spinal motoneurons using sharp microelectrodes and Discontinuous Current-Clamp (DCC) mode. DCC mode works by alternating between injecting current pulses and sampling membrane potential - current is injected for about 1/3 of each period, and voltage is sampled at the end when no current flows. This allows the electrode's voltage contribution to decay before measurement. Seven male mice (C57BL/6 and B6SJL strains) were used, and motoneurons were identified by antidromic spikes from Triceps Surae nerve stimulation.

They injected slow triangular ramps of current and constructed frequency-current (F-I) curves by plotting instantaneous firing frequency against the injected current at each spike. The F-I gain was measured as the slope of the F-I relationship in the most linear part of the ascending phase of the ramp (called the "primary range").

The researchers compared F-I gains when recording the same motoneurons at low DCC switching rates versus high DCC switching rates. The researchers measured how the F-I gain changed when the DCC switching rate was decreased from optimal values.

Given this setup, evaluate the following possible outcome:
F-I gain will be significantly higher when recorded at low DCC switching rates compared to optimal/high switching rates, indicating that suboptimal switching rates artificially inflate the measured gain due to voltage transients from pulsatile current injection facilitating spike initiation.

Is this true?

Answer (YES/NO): YES